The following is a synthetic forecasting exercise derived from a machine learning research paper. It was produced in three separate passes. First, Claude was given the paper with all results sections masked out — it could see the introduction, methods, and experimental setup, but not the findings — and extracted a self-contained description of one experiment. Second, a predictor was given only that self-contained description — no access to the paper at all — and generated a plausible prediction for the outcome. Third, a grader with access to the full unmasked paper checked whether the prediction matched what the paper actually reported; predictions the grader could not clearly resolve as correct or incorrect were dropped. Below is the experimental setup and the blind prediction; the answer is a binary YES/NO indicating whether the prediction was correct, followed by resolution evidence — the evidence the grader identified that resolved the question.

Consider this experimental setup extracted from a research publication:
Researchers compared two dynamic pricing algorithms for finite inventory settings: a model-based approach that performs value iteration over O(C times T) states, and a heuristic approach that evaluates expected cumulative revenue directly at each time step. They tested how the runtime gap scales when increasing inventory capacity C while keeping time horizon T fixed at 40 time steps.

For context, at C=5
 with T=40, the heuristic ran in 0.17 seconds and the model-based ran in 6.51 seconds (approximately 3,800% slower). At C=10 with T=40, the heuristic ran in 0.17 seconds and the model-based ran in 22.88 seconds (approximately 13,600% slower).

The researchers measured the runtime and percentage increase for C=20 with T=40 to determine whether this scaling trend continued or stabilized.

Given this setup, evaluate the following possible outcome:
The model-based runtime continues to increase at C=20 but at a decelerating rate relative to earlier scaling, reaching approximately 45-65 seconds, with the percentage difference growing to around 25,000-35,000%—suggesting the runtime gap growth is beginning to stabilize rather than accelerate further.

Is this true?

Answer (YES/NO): NO